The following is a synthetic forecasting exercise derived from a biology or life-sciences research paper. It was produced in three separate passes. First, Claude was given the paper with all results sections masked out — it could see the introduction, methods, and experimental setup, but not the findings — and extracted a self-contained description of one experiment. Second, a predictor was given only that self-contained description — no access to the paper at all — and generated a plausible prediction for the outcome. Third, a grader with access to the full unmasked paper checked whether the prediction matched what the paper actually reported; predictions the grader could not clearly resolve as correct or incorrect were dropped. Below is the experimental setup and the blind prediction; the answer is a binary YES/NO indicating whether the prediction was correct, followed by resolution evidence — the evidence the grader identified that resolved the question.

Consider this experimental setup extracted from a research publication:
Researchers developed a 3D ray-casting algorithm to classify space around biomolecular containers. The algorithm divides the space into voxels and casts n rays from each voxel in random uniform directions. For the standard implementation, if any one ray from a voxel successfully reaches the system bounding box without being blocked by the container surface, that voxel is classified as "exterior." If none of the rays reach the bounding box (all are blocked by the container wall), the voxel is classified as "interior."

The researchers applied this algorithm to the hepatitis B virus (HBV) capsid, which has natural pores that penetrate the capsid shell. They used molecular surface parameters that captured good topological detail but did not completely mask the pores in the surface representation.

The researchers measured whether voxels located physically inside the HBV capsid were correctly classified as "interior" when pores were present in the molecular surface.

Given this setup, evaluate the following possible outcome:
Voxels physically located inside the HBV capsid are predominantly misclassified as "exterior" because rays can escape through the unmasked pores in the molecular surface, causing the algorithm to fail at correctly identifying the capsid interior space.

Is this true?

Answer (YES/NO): YES